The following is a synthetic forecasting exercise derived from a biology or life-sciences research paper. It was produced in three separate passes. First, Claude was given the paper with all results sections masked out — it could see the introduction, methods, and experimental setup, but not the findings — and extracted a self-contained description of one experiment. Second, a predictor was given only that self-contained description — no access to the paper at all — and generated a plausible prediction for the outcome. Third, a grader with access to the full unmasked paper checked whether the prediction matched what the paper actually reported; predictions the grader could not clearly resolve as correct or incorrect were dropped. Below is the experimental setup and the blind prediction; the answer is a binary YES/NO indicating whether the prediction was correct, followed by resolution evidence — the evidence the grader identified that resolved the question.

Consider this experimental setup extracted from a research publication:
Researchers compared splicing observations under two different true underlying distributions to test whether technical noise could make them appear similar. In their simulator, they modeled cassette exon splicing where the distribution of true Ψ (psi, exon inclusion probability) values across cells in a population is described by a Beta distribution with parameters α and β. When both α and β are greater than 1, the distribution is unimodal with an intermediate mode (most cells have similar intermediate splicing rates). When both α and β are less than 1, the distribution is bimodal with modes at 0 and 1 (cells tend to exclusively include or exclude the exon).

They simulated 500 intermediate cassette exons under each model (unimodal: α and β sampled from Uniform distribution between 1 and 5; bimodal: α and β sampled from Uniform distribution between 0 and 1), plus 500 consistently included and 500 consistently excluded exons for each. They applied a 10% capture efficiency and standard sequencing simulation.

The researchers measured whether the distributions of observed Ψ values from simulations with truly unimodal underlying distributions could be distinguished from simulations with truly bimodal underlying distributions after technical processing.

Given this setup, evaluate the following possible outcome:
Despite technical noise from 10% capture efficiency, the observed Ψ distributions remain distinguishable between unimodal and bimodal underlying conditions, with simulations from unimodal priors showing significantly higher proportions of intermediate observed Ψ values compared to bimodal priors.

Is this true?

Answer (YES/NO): YES